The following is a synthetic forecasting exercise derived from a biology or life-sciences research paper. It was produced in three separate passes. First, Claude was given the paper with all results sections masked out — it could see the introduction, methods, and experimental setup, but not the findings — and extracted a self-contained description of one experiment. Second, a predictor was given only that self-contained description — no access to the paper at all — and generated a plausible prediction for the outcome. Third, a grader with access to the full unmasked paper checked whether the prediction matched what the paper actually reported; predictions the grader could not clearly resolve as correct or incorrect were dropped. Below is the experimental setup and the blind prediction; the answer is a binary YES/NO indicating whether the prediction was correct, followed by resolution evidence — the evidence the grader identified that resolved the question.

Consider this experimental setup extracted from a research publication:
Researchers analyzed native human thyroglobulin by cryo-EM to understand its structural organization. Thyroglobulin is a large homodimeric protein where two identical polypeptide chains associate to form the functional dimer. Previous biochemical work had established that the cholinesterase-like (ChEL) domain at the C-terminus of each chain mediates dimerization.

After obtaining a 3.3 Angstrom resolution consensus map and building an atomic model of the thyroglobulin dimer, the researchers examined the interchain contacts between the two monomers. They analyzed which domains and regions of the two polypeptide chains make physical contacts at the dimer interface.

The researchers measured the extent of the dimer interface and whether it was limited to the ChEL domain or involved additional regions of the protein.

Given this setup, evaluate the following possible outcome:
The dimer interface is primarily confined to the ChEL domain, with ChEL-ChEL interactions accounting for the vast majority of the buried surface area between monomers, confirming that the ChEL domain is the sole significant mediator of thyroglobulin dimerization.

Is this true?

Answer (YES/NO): NO